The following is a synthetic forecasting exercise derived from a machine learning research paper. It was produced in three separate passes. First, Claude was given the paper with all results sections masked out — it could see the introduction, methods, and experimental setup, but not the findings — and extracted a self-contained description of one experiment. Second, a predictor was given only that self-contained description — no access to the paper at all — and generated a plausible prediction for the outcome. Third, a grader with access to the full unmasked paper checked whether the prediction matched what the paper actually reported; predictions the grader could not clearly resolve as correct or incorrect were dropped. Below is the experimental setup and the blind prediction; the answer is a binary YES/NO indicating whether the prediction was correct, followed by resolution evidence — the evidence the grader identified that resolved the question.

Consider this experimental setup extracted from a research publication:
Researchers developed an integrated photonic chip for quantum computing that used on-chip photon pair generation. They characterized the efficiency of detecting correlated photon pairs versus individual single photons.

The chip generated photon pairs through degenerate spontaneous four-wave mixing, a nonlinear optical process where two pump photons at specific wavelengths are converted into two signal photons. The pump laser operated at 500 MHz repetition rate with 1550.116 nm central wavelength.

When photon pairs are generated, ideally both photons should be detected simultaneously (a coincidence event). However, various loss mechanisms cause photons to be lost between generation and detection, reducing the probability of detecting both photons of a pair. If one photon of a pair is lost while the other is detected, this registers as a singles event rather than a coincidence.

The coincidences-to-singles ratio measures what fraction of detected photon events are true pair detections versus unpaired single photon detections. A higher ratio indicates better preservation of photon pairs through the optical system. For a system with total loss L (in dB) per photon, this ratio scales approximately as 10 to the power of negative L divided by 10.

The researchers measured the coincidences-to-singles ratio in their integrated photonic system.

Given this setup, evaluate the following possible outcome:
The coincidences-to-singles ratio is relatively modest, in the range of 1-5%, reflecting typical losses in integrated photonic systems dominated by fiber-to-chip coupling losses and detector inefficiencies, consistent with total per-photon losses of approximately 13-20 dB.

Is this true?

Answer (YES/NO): YES